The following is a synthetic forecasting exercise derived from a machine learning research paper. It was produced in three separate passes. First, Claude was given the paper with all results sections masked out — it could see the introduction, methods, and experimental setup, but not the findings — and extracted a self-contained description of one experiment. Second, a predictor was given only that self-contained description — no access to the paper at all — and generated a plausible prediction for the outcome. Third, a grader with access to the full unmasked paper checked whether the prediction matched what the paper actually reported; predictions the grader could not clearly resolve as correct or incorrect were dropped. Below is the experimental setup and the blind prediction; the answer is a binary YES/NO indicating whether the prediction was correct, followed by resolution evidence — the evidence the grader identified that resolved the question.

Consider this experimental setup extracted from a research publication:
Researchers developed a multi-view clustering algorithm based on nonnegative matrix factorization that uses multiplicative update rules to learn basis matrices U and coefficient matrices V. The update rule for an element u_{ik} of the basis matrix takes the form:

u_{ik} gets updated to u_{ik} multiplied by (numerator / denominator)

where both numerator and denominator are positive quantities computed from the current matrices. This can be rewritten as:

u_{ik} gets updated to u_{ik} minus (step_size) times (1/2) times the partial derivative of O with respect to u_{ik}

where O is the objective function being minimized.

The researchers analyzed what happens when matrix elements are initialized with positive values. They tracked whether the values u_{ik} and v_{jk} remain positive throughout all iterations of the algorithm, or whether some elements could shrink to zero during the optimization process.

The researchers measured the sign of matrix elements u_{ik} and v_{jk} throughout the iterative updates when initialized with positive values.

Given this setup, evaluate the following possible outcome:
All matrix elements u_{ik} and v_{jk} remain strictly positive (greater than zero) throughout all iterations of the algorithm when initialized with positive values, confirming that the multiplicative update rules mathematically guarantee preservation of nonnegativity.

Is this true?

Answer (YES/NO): YES